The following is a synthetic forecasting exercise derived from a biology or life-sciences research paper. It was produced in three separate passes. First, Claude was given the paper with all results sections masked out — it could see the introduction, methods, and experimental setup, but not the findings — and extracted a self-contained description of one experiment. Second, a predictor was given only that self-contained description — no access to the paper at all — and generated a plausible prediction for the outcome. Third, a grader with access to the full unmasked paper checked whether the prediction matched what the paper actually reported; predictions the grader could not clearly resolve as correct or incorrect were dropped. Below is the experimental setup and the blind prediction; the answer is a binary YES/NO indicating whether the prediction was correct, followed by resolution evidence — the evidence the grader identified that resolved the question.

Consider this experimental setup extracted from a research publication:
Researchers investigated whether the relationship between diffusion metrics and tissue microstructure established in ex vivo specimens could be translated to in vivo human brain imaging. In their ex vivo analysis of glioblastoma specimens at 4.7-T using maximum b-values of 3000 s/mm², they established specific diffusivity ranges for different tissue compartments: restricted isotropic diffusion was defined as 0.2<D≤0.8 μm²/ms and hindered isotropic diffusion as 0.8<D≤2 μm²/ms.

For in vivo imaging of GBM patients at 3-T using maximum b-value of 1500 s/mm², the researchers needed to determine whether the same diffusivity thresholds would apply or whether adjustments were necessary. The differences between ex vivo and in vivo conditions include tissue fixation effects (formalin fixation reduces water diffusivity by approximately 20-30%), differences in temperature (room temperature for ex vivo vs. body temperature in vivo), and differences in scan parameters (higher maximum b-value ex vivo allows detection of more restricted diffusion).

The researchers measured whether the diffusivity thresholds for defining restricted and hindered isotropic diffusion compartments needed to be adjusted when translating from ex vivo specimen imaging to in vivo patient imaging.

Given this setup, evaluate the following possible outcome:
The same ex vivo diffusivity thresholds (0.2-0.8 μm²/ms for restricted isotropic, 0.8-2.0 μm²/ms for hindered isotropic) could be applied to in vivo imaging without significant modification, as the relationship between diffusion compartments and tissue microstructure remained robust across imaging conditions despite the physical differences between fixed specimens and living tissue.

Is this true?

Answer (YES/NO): NO